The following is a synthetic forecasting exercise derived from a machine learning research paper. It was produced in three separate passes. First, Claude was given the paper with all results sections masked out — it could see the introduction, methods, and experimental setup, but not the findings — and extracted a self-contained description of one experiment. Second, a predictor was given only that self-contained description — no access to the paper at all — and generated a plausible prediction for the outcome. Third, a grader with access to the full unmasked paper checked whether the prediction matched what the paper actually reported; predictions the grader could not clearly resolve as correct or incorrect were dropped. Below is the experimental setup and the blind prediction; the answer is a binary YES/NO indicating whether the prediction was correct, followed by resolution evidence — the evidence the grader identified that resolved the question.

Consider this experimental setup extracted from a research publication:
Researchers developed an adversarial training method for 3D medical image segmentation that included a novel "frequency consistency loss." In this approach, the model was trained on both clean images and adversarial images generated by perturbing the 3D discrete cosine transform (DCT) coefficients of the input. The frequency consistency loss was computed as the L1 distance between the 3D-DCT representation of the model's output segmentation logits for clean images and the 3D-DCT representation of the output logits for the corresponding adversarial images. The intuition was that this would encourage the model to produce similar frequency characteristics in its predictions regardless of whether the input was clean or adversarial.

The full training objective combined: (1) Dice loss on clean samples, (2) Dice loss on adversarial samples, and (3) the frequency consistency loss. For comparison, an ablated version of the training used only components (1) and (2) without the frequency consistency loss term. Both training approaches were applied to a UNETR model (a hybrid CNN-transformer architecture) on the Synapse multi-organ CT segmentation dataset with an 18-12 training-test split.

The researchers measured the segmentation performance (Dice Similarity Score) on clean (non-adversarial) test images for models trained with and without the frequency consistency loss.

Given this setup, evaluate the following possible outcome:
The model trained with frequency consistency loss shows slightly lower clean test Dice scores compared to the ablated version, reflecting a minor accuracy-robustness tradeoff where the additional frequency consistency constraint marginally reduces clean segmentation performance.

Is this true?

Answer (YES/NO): NO